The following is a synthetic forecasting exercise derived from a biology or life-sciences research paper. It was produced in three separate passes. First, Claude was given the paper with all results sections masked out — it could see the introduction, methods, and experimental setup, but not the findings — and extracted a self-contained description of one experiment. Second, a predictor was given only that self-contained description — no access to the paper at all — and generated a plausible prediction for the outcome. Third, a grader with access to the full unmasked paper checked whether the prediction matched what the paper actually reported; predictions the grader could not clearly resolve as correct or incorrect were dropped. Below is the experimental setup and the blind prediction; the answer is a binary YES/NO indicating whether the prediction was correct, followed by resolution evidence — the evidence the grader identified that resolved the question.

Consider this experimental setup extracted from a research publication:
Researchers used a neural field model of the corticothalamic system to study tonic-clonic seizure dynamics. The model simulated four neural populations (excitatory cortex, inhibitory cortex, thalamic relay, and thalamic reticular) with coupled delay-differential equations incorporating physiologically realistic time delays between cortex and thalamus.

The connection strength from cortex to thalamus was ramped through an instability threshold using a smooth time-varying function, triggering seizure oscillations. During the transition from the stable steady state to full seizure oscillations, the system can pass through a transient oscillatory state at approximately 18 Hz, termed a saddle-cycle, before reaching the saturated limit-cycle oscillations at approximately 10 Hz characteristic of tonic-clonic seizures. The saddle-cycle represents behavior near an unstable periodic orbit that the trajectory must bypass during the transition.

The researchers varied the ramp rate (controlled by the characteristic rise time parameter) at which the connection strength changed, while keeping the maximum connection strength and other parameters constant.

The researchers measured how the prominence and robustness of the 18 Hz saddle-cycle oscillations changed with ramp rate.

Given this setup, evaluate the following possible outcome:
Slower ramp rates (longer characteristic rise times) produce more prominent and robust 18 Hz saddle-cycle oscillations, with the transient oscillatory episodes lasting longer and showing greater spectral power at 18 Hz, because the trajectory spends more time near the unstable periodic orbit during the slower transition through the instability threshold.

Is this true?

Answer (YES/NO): NO